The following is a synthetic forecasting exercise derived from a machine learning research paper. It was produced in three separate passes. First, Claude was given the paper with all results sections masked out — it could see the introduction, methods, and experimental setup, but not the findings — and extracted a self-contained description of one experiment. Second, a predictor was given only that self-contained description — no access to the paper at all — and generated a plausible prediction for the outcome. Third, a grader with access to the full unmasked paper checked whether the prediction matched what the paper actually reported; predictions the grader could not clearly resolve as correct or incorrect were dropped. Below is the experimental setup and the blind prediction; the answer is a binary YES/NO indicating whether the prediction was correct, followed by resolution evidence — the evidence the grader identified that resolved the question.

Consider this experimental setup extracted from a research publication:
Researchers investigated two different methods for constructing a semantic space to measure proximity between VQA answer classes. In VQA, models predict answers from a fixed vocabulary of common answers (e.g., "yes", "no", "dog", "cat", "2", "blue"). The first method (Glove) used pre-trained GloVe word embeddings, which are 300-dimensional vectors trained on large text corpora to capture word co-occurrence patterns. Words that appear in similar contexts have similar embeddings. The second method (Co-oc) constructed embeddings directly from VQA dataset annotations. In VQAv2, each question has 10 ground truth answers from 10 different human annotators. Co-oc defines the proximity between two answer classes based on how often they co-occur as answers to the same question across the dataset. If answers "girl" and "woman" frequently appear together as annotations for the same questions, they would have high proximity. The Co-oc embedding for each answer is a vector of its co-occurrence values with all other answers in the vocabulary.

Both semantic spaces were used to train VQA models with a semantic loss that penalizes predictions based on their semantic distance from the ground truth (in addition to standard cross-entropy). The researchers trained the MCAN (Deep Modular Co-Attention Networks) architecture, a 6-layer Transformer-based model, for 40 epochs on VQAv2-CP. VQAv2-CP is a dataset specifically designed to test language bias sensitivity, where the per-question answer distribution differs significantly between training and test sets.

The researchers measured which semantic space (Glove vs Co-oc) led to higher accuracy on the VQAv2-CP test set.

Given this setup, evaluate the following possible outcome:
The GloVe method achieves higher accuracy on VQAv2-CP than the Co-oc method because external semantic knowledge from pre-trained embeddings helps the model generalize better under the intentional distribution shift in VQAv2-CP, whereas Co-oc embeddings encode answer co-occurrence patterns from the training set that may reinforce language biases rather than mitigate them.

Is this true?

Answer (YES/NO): NO